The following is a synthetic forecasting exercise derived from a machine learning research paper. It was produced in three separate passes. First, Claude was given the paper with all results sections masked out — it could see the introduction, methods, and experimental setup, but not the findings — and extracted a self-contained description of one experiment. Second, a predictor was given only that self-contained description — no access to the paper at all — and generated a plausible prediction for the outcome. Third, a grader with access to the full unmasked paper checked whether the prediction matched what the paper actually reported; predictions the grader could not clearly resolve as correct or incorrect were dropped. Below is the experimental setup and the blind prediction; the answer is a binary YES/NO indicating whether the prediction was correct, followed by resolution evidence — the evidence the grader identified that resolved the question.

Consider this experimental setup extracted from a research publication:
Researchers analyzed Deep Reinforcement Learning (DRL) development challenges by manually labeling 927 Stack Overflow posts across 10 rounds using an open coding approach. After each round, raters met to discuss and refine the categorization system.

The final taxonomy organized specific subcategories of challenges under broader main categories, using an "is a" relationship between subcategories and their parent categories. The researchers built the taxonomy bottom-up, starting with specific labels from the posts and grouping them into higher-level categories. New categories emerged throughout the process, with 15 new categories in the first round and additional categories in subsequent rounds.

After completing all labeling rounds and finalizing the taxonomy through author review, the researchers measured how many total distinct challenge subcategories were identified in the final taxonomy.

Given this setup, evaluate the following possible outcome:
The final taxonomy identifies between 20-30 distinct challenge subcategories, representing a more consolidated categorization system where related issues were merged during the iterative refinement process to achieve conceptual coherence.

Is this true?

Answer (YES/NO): YES